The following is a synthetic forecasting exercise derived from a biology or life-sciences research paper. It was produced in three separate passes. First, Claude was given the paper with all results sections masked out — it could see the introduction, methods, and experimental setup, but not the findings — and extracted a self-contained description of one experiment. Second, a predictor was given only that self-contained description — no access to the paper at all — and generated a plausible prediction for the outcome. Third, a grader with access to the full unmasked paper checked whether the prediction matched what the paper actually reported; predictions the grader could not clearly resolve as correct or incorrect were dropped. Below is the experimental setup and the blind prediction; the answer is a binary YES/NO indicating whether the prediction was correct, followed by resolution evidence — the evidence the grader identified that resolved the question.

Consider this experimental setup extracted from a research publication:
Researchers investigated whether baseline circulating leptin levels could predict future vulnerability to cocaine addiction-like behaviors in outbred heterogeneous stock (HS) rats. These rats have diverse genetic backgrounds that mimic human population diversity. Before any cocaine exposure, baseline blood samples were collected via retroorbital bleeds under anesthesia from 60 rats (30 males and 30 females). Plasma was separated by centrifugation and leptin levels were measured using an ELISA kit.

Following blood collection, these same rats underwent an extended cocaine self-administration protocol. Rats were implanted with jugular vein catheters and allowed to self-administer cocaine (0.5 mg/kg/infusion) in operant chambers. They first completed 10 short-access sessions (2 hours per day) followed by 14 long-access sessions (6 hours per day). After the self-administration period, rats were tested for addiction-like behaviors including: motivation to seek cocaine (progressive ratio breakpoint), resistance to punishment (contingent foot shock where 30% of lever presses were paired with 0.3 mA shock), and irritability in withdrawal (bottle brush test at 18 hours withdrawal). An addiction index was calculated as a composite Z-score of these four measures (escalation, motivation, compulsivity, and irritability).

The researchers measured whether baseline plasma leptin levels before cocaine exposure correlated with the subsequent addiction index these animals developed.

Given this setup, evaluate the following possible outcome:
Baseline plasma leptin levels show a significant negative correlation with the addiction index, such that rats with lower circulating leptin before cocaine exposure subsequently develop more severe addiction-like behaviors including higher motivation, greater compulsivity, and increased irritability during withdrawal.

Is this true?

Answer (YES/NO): YES